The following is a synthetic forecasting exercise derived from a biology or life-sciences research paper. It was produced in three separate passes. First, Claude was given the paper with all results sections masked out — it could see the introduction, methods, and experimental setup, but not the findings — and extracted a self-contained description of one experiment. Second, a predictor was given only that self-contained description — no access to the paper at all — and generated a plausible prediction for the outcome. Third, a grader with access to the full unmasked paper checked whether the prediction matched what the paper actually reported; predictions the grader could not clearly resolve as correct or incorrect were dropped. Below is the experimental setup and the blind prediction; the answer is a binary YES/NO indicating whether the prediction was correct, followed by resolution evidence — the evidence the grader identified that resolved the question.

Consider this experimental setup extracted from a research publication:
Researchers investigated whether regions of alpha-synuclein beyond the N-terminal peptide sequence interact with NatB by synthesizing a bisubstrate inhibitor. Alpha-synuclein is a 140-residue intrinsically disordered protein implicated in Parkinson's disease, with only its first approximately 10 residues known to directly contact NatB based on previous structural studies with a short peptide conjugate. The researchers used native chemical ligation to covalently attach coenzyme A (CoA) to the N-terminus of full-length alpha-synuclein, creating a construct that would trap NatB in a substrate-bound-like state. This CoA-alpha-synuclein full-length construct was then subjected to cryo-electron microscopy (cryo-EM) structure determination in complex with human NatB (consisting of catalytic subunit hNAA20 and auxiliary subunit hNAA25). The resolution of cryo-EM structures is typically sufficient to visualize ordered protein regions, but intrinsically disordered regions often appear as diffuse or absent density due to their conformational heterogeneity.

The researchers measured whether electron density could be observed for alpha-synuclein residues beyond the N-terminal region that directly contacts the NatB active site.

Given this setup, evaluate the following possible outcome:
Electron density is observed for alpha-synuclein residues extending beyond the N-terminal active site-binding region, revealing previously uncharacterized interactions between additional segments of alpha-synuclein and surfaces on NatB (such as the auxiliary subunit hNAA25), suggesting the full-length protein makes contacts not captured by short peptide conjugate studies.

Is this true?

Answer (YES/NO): NO